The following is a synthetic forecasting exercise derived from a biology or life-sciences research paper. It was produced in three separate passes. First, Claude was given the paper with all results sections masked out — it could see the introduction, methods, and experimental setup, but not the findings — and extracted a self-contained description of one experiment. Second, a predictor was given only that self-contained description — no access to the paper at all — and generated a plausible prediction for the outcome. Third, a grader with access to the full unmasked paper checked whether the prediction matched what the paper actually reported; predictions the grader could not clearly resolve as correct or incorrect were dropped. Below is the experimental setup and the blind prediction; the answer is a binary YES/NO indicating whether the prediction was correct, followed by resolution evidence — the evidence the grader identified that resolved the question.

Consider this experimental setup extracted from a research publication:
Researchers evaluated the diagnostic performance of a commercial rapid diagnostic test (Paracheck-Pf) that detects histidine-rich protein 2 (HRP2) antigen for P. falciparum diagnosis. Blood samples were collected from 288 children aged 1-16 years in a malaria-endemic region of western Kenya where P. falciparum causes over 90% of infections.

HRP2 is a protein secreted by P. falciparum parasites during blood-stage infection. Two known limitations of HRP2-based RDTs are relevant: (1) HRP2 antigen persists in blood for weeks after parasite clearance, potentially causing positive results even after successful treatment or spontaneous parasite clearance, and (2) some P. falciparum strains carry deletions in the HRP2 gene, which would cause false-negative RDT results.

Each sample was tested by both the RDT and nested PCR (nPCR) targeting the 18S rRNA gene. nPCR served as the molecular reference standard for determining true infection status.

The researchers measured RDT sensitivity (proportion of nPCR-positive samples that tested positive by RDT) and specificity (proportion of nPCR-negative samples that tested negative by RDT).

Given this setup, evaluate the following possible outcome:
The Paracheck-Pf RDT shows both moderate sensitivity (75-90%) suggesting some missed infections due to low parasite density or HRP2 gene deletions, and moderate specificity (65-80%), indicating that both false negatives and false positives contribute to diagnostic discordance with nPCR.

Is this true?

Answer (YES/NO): NO